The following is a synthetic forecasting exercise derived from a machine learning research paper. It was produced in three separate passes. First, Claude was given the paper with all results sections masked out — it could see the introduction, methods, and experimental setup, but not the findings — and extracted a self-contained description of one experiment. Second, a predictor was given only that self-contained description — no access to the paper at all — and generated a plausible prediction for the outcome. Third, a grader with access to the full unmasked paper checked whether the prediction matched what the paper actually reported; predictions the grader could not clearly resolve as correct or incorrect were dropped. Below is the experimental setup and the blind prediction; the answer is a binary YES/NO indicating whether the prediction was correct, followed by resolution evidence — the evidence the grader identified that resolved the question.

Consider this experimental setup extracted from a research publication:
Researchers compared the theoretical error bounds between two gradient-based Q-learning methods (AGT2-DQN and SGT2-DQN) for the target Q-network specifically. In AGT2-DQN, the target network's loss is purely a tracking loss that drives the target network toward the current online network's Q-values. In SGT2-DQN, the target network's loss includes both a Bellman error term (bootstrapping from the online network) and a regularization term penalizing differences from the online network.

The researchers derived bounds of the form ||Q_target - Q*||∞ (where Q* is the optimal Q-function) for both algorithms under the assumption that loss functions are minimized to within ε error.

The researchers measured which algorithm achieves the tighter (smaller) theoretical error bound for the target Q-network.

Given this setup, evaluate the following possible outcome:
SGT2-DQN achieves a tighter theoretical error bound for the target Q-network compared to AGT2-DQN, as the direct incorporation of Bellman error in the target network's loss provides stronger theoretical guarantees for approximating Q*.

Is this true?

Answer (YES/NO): YES